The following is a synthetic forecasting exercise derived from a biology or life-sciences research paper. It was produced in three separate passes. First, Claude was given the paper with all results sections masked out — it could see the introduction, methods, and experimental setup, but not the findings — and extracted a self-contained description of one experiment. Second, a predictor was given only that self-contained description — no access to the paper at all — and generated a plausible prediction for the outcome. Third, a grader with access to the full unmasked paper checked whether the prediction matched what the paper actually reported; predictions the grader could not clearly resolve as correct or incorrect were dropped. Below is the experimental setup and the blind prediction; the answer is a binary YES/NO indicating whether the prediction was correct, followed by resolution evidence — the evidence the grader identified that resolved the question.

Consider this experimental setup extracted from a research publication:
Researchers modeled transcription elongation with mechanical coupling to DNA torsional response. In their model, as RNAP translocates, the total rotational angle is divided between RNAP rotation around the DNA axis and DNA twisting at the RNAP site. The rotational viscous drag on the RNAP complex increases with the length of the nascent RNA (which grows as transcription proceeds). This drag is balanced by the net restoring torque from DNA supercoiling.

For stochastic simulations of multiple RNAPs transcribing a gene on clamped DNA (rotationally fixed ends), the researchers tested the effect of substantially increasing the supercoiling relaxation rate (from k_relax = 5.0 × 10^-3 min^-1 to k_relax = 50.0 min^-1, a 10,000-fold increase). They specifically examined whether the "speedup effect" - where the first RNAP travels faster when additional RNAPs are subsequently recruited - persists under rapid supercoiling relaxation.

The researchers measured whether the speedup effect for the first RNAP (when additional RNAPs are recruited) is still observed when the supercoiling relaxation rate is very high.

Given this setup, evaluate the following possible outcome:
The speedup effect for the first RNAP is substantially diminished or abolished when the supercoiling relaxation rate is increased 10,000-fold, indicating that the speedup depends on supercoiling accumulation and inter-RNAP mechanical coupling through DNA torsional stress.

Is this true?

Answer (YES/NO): YES